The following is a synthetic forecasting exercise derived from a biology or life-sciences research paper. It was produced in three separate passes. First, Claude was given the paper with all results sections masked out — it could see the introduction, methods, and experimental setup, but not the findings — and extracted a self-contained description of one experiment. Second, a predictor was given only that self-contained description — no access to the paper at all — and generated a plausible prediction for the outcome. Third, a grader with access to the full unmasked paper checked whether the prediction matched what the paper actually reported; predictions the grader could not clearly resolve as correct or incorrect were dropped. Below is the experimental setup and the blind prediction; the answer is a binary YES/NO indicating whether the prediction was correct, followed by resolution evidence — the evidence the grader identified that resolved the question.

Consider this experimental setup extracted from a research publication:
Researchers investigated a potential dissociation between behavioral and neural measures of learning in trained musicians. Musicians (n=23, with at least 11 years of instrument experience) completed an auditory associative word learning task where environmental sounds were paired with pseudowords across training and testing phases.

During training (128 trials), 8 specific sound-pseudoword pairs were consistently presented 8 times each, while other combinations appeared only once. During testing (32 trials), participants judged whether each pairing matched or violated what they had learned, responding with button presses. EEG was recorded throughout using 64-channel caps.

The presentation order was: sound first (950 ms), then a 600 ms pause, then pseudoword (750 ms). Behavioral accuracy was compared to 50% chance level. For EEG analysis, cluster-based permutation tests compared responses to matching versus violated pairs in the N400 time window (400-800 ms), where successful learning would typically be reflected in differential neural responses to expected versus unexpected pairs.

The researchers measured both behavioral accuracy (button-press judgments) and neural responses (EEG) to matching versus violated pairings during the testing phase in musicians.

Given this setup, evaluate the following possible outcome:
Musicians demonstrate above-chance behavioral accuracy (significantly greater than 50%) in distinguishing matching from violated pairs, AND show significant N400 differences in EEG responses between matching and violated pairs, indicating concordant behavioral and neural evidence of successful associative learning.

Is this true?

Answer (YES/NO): NO